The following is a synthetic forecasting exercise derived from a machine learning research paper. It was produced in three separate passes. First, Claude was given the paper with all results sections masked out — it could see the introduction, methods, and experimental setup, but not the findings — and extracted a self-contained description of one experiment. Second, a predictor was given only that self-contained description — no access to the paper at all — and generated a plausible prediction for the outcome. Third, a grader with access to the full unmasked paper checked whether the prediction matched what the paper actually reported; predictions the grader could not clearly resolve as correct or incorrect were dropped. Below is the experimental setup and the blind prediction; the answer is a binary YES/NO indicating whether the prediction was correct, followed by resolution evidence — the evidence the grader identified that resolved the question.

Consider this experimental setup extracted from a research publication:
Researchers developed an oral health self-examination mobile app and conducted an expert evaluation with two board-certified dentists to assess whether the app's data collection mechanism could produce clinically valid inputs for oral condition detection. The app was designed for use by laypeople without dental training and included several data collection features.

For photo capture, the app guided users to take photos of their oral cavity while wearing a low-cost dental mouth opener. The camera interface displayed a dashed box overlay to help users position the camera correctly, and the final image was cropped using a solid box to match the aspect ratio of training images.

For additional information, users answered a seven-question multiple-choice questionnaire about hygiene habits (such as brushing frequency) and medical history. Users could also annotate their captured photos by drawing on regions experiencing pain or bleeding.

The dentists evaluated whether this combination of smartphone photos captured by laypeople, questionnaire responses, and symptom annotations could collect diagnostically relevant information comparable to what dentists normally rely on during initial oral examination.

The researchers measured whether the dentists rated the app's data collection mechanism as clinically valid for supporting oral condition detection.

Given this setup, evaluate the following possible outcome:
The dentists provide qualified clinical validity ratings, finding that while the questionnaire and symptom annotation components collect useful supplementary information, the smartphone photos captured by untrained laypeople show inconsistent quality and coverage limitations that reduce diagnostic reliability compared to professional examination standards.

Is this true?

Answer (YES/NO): NO